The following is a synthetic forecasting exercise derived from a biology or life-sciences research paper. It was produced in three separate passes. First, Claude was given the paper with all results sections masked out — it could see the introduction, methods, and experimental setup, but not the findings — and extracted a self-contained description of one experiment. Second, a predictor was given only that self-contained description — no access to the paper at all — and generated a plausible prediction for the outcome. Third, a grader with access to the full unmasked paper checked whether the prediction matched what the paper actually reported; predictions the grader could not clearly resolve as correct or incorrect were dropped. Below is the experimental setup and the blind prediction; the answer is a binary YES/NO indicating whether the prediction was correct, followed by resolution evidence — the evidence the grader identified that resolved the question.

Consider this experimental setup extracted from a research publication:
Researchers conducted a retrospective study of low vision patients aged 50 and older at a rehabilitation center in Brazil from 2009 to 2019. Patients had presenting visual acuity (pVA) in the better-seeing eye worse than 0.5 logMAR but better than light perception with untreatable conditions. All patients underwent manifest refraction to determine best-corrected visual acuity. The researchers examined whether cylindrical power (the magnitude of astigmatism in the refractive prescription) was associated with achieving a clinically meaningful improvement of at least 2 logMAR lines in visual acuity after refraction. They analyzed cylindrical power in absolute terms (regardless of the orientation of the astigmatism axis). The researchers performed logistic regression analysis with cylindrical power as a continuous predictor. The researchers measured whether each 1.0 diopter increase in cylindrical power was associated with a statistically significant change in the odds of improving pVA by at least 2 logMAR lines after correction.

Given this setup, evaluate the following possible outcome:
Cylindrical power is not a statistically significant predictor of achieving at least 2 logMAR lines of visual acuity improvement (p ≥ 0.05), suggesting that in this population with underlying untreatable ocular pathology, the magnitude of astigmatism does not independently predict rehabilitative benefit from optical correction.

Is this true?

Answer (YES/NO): YES